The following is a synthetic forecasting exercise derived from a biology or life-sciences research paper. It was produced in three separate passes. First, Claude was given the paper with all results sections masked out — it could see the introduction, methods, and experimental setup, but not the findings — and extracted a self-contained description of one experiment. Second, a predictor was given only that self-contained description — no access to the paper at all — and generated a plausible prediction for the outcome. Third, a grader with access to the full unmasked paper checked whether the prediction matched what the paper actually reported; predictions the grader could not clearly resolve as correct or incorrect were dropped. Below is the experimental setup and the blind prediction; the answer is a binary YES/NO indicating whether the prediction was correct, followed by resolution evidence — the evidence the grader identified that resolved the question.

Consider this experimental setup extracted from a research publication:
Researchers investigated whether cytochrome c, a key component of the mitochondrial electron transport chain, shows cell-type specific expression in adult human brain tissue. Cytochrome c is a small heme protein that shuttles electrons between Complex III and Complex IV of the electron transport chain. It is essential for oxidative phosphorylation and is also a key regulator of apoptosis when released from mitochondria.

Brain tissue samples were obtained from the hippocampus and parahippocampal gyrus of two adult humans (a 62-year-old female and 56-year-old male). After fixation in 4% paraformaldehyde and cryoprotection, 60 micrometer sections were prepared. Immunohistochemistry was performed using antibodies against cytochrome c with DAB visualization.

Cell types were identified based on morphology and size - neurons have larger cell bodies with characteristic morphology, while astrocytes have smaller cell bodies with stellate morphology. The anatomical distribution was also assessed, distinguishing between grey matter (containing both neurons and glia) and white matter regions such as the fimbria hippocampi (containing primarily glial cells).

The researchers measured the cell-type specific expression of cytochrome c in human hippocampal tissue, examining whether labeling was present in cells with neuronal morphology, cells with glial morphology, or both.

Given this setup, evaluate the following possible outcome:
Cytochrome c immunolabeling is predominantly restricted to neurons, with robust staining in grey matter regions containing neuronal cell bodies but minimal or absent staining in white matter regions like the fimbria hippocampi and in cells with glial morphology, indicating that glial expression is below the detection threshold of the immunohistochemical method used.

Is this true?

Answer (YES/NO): YES